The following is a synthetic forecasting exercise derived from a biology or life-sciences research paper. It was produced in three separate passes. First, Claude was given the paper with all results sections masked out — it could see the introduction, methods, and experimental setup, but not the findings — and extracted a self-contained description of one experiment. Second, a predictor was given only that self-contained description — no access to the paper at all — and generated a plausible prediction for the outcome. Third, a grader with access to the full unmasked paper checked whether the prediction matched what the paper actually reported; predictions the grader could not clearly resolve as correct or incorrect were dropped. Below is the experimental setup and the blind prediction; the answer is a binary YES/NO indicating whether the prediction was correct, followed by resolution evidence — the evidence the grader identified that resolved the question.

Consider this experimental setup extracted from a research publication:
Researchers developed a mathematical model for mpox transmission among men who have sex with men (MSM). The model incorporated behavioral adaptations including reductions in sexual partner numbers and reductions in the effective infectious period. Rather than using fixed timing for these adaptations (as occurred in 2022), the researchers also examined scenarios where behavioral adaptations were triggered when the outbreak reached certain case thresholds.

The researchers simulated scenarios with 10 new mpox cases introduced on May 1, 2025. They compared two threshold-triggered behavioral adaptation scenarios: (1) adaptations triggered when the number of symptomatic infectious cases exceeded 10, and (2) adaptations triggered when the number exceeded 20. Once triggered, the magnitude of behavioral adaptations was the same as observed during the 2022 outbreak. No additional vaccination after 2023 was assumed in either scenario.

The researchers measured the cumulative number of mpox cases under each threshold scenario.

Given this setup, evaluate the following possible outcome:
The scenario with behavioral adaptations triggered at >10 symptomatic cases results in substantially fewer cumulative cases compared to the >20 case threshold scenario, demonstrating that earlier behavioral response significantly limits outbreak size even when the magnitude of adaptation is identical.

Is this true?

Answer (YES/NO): YES